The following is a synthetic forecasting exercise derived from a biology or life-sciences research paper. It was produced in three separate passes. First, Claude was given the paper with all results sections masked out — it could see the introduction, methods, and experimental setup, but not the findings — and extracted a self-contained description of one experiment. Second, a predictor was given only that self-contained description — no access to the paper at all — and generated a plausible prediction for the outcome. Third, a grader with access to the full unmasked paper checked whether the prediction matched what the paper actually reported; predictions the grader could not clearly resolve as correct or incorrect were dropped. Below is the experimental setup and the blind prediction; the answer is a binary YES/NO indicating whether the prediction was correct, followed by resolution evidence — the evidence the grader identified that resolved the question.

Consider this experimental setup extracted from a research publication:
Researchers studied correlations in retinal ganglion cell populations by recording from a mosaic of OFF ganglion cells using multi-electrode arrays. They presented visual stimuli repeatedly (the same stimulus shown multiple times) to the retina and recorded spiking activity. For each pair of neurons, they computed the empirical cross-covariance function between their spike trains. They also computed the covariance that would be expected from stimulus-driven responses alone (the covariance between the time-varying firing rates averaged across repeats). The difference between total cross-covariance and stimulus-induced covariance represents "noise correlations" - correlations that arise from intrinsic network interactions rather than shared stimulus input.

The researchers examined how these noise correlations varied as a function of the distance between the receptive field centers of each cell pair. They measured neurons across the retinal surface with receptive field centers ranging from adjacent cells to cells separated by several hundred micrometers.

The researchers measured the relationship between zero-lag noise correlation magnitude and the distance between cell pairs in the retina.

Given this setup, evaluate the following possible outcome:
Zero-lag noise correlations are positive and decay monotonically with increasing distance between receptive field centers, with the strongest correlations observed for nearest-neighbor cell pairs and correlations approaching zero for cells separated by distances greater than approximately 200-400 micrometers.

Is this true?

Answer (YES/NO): YES